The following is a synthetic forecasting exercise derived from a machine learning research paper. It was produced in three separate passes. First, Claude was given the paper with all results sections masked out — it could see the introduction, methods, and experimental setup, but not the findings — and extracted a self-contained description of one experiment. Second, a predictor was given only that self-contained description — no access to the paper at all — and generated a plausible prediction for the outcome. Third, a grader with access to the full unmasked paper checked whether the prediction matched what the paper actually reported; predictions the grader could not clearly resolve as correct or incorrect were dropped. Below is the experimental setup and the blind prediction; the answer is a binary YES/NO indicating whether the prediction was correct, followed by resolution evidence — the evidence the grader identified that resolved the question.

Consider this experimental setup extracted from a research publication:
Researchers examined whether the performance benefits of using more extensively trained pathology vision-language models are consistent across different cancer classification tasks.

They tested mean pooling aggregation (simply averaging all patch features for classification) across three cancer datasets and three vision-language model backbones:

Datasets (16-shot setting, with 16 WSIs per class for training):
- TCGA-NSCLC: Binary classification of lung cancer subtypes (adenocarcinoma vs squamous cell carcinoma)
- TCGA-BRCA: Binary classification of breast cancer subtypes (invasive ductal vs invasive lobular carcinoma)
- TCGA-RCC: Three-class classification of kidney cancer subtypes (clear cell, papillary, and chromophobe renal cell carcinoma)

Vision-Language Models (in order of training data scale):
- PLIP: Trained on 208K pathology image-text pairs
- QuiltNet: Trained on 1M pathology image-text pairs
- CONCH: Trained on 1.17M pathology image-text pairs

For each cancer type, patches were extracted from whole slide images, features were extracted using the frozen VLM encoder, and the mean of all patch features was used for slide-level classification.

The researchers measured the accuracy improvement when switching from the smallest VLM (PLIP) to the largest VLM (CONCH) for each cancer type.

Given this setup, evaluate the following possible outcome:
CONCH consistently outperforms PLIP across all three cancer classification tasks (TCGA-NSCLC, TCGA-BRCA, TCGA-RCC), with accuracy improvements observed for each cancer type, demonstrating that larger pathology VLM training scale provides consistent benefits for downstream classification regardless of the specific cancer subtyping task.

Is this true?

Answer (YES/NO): YES